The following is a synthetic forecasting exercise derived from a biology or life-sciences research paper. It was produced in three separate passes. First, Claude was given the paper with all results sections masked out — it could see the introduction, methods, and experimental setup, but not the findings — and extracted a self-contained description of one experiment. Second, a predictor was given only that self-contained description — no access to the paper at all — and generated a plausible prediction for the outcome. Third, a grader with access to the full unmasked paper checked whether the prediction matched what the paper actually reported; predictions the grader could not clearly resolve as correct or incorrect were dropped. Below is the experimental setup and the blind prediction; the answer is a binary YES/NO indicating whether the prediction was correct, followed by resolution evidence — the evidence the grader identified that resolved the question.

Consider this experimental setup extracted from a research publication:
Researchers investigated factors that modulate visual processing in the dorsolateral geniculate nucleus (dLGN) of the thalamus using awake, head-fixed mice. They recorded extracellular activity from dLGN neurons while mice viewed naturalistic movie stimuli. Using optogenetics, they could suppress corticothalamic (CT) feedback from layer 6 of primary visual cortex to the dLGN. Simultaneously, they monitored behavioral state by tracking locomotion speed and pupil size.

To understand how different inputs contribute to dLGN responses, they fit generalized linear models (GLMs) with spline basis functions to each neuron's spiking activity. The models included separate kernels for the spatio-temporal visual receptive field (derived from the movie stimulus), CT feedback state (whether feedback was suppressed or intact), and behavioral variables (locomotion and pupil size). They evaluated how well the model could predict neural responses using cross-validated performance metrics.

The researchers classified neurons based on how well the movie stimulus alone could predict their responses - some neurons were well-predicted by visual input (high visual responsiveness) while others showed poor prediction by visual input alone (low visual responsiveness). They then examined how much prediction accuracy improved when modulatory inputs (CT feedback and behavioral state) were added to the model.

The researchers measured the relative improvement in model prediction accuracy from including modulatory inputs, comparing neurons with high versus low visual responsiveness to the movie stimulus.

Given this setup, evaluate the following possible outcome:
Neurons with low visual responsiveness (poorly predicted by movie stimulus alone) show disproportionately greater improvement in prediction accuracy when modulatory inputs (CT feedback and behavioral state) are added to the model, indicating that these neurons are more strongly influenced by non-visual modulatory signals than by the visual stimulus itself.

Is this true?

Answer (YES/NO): YES